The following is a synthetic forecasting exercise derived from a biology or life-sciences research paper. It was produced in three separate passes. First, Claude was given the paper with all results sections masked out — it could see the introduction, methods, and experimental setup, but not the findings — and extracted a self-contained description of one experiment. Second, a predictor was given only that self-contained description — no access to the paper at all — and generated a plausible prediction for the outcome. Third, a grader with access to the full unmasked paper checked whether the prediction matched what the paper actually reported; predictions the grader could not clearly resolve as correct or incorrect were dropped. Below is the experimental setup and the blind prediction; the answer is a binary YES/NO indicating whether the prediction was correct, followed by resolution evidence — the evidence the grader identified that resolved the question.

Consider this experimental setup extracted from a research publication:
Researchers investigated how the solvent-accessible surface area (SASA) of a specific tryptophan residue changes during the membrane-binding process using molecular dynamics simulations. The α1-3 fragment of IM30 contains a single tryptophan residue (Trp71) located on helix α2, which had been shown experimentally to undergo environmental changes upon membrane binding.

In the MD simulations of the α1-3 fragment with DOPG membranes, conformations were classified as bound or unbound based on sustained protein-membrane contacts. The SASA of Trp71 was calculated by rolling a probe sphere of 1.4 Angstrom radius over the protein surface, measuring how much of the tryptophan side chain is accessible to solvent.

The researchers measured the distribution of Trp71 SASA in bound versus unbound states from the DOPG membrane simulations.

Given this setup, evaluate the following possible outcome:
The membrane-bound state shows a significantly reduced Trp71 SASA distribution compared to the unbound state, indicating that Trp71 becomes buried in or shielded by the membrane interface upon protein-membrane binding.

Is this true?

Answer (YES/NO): YES